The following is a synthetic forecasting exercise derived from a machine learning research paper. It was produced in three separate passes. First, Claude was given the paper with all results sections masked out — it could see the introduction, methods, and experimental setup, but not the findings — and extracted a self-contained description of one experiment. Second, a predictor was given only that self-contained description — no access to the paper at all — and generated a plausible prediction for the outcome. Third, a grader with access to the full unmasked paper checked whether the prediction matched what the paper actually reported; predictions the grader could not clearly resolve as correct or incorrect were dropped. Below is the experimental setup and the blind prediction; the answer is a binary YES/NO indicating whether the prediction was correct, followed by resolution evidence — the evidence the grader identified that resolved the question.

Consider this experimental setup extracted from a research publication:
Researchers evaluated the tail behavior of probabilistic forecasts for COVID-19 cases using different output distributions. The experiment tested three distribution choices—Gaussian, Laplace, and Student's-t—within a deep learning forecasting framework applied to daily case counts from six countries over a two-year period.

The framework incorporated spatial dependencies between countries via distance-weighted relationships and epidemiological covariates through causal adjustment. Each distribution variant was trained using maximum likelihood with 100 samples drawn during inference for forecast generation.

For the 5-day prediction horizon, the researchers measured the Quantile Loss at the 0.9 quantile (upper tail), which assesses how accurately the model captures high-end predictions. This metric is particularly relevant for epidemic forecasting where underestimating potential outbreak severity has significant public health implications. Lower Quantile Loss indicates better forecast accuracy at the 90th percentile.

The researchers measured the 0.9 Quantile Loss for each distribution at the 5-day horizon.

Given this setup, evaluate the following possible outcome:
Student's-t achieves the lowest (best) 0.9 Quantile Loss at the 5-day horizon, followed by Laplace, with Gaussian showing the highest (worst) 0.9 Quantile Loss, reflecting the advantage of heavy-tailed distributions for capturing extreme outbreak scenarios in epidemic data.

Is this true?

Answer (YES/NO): YES